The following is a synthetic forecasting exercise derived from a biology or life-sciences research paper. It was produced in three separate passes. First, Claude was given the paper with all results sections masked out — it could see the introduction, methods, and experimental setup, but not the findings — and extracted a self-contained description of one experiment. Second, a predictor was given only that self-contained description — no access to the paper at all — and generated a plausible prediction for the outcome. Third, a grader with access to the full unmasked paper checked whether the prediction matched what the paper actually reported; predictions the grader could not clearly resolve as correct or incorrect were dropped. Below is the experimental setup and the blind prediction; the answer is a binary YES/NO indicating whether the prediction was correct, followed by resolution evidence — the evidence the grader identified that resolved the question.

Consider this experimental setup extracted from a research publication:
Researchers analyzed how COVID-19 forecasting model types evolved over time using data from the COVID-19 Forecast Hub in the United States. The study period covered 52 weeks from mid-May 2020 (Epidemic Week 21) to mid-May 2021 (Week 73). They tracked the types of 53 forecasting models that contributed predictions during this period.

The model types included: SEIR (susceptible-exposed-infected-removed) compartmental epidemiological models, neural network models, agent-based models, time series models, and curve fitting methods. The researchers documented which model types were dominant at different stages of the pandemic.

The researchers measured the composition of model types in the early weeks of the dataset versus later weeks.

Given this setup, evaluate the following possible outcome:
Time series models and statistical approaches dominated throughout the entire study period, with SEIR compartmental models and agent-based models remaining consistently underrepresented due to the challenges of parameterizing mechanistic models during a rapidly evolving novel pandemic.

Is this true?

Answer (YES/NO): NO